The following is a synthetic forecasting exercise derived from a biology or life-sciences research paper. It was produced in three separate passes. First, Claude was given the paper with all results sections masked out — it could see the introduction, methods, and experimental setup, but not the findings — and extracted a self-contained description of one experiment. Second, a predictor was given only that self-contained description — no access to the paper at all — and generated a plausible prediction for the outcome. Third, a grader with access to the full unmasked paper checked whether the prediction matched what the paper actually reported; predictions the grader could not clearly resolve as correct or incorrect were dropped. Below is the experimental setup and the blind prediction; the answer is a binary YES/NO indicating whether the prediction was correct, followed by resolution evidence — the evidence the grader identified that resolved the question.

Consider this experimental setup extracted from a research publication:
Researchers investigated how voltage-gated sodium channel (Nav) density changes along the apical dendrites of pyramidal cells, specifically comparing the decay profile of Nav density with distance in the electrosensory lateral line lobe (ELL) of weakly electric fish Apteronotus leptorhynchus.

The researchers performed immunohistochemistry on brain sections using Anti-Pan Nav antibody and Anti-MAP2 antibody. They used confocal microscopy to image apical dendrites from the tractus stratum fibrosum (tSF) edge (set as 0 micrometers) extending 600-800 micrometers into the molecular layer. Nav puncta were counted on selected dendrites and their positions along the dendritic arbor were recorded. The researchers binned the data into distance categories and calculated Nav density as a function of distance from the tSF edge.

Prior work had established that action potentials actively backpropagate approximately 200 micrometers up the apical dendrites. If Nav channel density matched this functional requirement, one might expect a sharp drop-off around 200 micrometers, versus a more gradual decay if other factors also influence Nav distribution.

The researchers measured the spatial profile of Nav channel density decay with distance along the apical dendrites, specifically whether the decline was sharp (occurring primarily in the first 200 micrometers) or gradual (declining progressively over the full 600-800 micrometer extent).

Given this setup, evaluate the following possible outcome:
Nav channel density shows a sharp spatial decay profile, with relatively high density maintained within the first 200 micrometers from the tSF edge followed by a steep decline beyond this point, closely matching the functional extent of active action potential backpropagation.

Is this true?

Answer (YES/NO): NO